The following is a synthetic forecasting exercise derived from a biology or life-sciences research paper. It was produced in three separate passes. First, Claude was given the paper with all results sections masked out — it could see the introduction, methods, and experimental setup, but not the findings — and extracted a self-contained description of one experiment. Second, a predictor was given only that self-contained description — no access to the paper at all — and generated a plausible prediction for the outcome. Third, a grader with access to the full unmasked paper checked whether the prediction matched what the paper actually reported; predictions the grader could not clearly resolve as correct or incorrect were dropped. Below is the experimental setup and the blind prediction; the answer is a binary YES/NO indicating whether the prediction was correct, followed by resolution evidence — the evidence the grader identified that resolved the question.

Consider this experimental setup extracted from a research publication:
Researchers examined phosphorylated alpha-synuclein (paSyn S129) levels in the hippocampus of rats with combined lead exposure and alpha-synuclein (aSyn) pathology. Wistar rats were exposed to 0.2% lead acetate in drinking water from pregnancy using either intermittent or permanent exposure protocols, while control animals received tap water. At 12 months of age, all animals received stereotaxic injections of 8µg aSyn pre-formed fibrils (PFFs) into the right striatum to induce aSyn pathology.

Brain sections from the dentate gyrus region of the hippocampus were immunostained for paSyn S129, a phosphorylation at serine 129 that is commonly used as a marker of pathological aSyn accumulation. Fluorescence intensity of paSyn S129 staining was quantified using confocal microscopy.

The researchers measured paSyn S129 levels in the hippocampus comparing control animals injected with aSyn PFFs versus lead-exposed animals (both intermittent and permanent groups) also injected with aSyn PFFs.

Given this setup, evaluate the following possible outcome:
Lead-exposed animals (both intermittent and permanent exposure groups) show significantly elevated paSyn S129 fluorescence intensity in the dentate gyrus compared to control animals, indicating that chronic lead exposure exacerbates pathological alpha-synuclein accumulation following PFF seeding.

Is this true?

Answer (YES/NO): NO